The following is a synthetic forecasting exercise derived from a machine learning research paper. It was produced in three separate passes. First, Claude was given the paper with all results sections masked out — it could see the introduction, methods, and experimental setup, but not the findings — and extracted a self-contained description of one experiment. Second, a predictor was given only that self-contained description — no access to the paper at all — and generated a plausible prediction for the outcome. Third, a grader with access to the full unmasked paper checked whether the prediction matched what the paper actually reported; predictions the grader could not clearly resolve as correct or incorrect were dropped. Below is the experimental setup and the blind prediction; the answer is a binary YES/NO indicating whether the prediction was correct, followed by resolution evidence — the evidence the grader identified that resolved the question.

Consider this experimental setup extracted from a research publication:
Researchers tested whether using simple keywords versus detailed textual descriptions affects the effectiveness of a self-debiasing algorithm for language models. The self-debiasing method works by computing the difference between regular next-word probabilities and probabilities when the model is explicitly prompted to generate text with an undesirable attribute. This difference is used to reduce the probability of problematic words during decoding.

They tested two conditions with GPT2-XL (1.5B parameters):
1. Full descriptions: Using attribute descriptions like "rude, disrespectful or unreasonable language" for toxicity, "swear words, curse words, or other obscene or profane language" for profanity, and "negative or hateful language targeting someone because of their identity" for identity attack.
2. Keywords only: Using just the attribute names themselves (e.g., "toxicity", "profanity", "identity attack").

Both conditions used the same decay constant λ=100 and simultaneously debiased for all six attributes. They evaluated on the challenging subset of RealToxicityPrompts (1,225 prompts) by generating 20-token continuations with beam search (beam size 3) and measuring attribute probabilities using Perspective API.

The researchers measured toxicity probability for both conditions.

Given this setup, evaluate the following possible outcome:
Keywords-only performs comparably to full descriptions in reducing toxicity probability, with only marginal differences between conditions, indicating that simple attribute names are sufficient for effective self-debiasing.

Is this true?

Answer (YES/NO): NO